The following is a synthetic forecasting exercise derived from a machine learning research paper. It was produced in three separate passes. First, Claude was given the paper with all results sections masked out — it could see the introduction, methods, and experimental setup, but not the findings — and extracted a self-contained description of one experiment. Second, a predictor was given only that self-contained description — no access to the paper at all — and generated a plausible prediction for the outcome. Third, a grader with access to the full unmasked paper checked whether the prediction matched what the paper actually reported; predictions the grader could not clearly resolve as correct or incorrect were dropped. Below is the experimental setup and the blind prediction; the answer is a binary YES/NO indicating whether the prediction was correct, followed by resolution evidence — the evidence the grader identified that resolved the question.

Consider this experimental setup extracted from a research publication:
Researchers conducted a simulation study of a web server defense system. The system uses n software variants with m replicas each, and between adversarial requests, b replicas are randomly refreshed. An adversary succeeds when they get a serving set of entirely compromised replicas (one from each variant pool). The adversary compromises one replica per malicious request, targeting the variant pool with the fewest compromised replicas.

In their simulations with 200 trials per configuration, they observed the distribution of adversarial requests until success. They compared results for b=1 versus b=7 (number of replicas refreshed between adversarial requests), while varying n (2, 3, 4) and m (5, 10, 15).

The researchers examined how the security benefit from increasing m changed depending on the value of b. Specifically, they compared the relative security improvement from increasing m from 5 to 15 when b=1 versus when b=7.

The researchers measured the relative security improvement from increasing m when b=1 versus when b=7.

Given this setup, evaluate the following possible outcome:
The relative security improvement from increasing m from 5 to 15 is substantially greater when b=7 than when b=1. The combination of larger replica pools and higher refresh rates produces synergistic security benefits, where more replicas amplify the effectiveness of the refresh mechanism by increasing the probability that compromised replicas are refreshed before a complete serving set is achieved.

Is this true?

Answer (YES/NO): NO